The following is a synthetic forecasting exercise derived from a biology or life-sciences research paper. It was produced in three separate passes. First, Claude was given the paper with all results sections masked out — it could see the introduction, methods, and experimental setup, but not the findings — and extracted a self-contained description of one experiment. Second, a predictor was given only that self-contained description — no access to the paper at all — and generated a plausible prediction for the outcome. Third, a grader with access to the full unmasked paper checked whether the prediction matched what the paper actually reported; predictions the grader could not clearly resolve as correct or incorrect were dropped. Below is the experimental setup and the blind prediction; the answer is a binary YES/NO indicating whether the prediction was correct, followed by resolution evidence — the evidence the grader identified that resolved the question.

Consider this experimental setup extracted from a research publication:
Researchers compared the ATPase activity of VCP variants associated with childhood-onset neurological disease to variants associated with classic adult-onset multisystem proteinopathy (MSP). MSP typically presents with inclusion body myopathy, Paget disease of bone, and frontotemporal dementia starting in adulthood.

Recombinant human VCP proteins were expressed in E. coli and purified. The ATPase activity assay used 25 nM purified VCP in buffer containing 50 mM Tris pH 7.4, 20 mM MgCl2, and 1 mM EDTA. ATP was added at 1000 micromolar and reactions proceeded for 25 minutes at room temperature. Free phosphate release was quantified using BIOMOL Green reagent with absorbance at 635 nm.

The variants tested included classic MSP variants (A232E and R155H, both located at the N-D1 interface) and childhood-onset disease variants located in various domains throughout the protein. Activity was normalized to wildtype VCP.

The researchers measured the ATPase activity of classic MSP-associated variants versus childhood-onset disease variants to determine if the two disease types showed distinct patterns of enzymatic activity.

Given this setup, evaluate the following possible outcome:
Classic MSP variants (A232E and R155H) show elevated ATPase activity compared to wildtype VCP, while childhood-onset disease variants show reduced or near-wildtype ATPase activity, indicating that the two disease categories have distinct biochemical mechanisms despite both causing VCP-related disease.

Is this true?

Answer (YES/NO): NO